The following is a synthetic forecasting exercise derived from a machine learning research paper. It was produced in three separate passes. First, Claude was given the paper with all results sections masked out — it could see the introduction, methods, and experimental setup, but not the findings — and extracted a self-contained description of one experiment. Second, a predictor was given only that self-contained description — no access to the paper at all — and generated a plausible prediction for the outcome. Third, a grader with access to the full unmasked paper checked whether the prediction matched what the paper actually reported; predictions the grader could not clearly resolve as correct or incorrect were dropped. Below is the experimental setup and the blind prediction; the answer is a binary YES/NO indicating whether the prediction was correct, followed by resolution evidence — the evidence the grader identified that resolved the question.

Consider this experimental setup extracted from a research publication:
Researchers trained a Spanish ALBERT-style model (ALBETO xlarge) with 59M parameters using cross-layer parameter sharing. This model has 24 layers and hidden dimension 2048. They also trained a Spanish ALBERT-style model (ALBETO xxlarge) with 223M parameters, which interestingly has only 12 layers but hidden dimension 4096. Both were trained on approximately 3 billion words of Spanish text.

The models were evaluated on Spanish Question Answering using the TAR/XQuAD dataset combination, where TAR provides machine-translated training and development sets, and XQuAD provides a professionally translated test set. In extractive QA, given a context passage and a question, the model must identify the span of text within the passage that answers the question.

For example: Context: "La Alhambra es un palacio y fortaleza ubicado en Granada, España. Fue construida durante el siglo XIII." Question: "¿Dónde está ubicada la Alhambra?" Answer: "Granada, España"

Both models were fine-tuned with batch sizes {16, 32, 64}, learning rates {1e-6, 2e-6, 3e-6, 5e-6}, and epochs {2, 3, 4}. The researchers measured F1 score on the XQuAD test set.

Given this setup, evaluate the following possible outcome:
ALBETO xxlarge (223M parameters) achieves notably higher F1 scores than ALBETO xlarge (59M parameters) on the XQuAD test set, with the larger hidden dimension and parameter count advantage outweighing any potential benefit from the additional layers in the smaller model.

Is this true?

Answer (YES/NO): NO